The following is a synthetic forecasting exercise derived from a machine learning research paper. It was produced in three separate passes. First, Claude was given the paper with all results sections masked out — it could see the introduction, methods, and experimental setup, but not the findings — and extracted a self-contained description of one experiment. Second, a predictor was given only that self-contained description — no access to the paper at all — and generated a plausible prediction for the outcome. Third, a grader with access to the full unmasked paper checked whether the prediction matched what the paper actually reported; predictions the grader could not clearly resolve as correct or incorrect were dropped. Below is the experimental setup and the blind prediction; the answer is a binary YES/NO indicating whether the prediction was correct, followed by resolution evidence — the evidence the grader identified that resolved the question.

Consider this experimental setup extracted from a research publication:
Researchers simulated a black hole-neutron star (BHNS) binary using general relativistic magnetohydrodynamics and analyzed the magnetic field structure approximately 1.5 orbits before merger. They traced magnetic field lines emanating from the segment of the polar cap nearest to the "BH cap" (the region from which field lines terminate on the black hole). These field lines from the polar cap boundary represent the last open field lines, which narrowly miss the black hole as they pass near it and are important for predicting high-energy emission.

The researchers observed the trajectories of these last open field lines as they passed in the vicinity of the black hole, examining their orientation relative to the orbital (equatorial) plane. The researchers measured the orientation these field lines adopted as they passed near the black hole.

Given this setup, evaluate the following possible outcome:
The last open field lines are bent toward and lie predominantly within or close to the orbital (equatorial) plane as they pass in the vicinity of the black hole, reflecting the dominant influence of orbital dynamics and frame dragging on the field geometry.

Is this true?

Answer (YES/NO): YES